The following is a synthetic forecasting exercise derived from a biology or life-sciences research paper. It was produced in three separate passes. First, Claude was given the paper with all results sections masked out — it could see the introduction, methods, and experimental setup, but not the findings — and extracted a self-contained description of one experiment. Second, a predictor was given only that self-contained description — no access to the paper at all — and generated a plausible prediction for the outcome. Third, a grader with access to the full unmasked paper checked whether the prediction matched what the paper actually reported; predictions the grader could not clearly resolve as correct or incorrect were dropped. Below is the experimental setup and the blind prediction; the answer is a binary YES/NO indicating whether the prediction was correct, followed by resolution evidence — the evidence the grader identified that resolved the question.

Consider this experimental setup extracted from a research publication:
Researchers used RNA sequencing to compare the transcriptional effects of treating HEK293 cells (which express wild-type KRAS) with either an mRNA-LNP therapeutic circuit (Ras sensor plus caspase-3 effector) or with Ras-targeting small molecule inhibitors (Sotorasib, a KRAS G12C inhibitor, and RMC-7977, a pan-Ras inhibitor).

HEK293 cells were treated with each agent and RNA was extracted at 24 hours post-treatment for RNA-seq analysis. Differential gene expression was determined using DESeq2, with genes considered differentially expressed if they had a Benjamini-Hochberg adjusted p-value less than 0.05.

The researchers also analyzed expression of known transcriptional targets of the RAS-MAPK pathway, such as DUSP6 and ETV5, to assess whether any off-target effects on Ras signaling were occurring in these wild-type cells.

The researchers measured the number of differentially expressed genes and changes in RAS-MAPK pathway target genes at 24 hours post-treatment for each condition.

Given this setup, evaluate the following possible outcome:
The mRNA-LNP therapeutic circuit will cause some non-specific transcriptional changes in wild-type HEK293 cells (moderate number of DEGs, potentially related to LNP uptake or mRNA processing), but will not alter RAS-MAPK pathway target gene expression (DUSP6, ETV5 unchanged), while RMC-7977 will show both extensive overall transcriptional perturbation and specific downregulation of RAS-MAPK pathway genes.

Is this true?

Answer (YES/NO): NO